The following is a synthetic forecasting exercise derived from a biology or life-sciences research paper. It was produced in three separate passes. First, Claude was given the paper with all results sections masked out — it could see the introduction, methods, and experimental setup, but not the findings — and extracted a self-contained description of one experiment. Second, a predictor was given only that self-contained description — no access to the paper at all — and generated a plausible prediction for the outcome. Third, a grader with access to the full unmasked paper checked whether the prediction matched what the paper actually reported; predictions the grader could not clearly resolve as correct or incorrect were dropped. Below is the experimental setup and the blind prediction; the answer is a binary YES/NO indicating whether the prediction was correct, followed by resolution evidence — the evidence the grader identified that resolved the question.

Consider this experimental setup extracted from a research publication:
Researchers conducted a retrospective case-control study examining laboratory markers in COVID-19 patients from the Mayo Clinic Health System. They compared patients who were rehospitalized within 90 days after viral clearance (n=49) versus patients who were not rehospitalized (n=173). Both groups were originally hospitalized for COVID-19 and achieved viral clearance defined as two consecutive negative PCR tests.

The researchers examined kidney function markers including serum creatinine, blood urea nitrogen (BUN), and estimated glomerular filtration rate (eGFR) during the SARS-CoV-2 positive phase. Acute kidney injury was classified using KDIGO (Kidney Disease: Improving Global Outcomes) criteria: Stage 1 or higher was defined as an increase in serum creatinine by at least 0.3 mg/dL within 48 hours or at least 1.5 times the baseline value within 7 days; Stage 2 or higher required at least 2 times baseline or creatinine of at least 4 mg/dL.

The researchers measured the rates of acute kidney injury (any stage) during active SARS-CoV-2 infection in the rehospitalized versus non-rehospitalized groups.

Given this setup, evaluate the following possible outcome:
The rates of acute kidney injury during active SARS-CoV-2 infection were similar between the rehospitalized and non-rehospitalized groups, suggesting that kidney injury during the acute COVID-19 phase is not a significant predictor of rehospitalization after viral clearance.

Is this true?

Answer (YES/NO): NO